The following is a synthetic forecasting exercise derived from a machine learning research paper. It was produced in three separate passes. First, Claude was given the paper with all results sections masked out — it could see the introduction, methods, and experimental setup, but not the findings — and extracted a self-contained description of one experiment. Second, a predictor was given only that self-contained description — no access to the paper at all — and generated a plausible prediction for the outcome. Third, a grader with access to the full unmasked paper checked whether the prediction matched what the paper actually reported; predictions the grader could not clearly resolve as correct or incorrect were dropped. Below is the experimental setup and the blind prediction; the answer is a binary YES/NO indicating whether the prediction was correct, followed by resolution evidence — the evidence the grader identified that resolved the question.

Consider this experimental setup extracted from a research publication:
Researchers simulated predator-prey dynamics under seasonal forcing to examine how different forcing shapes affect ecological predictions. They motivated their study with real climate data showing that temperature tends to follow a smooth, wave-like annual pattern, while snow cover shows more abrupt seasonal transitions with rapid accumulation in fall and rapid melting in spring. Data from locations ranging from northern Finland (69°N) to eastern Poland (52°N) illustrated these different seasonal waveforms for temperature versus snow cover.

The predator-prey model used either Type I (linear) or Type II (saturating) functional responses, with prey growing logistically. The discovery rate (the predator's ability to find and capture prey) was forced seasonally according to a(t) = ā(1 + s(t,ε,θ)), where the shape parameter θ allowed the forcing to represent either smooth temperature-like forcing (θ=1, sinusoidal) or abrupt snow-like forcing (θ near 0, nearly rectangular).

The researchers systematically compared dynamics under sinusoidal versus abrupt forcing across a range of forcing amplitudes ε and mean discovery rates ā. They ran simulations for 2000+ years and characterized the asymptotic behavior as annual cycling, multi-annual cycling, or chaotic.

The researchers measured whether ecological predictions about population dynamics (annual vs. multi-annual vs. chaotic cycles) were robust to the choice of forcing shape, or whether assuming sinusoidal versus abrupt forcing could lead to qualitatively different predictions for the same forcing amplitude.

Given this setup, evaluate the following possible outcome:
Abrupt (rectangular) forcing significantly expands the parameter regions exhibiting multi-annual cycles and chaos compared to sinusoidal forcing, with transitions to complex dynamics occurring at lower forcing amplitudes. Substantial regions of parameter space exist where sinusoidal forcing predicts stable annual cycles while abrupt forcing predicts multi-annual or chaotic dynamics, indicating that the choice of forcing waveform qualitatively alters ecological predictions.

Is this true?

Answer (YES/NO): YES